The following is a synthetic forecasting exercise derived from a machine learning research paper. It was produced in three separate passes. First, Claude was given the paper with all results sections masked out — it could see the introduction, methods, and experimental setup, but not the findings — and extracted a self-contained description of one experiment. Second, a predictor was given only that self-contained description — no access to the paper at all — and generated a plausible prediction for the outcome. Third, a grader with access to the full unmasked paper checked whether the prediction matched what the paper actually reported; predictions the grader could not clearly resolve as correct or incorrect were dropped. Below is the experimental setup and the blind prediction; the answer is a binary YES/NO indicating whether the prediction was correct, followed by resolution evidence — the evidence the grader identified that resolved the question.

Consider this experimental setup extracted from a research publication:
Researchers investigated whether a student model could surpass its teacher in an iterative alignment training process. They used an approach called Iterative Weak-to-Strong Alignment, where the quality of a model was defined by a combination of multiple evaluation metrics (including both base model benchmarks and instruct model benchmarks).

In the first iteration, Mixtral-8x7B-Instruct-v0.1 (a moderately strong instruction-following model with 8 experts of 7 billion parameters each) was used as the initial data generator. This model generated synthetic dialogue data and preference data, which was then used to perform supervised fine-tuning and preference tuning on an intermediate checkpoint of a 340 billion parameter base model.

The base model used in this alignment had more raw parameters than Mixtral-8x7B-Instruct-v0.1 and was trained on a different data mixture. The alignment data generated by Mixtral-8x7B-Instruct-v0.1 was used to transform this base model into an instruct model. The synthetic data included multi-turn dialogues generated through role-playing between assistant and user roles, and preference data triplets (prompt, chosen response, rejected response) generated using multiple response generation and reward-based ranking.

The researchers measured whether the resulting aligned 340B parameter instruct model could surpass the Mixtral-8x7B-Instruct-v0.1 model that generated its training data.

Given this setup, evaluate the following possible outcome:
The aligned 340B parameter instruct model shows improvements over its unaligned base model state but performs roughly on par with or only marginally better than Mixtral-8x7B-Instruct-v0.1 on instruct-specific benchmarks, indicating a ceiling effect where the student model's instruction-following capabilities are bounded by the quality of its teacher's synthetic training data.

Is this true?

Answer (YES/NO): NO